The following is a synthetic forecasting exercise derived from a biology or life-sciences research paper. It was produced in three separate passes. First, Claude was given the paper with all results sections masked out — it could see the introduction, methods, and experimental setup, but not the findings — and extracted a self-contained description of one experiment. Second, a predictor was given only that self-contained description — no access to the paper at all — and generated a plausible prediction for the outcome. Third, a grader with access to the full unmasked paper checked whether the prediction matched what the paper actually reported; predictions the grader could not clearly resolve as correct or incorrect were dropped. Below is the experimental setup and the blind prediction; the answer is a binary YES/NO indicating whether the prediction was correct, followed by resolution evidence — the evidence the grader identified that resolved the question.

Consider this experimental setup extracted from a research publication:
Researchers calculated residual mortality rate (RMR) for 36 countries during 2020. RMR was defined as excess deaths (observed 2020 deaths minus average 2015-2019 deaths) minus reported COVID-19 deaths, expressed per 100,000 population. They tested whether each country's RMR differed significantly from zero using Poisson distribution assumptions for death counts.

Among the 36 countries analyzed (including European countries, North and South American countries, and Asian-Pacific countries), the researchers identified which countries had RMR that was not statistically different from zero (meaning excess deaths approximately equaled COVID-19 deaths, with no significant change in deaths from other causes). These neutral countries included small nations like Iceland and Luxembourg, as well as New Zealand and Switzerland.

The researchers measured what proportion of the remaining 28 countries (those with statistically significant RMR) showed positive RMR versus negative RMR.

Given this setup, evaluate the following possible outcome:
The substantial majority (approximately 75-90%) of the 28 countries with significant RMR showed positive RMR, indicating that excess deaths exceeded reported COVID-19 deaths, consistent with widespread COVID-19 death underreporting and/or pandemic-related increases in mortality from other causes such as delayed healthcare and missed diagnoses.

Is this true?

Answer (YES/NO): NO